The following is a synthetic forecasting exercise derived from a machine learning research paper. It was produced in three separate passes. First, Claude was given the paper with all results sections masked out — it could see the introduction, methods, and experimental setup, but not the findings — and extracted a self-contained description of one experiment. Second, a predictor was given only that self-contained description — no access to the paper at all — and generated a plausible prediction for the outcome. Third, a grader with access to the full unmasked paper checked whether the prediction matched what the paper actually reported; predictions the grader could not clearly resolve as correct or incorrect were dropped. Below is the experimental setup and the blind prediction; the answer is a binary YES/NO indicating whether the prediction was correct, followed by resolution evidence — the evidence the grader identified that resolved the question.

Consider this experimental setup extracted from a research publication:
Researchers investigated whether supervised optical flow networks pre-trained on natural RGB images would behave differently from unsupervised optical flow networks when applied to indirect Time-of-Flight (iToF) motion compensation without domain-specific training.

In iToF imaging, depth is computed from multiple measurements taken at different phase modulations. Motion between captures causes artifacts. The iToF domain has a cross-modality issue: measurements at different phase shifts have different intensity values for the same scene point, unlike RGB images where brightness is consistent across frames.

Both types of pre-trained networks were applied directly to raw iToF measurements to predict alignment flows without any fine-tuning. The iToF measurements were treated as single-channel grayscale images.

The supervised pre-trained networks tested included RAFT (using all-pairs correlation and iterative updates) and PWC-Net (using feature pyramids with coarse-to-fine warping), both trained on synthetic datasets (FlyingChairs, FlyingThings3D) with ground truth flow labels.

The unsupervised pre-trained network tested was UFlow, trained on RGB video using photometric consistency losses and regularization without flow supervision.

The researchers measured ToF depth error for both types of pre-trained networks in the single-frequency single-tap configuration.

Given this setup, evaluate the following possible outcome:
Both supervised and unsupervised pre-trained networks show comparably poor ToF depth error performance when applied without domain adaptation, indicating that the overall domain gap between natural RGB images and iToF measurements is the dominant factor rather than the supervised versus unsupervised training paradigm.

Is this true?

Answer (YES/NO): YES